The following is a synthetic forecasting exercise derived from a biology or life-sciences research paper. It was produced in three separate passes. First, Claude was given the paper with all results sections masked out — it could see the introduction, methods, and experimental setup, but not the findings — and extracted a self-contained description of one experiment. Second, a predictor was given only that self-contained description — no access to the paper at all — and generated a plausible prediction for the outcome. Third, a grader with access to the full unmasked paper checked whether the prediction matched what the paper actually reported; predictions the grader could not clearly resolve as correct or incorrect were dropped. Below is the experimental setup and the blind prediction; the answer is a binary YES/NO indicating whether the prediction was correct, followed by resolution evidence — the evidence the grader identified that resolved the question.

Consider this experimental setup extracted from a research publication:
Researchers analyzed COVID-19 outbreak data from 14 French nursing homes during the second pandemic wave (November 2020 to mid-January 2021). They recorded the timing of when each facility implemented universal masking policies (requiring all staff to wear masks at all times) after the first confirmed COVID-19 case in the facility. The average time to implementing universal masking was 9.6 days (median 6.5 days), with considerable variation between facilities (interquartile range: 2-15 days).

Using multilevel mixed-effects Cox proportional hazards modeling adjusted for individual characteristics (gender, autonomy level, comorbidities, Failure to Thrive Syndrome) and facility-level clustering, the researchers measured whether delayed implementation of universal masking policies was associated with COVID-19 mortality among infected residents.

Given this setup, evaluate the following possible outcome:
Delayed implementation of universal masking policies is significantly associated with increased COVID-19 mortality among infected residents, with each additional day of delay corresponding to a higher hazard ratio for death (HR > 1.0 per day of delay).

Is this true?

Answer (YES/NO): YES